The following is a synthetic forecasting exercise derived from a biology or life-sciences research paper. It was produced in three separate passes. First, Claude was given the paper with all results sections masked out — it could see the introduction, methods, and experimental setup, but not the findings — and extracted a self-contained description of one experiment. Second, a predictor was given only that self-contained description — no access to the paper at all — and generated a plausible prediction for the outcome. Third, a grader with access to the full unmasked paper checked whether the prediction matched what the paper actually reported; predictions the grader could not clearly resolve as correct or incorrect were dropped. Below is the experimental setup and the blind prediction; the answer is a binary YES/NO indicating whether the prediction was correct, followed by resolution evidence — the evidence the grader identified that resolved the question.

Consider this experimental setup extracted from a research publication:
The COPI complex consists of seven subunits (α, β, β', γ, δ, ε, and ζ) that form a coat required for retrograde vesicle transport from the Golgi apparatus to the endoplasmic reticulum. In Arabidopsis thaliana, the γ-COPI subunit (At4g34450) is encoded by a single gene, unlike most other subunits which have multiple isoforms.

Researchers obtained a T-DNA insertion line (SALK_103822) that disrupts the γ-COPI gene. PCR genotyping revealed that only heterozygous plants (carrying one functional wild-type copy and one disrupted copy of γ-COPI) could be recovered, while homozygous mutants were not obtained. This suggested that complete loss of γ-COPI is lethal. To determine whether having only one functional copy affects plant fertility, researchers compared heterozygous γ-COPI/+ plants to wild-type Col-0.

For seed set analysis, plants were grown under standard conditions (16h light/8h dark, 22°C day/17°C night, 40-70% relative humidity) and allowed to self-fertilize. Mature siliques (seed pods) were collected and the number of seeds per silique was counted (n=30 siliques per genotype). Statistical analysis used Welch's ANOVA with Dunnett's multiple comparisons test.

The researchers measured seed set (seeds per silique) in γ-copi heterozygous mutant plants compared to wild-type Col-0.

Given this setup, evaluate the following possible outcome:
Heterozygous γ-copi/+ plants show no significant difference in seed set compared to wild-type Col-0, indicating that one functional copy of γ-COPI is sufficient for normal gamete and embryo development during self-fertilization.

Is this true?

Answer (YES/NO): NO